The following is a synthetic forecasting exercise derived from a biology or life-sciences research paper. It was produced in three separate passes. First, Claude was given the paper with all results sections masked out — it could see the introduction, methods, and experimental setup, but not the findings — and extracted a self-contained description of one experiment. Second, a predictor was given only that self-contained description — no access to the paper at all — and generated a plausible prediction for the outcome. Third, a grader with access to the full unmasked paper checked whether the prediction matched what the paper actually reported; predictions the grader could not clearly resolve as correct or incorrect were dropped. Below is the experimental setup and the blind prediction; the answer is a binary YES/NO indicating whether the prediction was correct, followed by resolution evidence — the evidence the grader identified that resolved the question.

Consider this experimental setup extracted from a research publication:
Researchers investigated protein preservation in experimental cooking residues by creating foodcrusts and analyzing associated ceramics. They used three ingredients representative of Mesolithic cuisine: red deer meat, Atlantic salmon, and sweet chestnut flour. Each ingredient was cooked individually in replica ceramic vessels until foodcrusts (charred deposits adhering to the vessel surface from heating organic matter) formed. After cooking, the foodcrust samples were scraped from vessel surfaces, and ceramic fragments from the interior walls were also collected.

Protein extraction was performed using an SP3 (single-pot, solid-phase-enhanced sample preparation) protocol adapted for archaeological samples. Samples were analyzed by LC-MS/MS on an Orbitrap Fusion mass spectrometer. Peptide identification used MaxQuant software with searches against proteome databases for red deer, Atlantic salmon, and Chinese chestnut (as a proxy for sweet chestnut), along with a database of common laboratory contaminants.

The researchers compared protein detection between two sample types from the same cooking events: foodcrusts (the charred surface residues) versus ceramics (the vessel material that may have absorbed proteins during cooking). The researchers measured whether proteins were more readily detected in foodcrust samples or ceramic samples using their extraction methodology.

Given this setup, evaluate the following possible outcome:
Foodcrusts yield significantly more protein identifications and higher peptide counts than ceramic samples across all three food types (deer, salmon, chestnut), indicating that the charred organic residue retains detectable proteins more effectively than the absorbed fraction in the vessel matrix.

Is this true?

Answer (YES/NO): YES